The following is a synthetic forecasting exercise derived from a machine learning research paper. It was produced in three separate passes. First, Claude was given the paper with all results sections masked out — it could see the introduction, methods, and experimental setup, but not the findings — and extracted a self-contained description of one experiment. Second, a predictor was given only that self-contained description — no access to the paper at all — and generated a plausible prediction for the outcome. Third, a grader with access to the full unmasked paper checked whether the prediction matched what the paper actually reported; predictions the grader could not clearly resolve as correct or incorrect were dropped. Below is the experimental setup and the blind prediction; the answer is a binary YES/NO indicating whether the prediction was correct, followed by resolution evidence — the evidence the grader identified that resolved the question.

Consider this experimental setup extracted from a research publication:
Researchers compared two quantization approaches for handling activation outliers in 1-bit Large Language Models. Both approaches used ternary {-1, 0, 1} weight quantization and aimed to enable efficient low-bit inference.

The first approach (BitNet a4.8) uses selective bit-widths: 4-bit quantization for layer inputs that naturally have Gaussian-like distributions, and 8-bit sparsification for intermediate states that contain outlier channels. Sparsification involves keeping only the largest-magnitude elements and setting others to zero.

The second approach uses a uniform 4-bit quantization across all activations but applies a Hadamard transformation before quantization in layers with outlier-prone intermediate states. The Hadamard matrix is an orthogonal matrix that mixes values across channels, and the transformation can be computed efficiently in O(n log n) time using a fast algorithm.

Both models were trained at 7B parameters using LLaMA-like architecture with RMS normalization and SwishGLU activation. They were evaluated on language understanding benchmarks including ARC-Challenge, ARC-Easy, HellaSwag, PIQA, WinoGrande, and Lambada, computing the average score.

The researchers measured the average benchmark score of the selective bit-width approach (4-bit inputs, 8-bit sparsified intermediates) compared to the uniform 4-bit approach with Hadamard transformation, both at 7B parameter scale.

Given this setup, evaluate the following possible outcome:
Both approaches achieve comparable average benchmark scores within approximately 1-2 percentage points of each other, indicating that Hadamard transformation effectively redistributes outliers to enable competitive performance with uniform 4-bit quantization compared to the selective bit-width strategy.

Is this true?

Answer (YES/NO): YES